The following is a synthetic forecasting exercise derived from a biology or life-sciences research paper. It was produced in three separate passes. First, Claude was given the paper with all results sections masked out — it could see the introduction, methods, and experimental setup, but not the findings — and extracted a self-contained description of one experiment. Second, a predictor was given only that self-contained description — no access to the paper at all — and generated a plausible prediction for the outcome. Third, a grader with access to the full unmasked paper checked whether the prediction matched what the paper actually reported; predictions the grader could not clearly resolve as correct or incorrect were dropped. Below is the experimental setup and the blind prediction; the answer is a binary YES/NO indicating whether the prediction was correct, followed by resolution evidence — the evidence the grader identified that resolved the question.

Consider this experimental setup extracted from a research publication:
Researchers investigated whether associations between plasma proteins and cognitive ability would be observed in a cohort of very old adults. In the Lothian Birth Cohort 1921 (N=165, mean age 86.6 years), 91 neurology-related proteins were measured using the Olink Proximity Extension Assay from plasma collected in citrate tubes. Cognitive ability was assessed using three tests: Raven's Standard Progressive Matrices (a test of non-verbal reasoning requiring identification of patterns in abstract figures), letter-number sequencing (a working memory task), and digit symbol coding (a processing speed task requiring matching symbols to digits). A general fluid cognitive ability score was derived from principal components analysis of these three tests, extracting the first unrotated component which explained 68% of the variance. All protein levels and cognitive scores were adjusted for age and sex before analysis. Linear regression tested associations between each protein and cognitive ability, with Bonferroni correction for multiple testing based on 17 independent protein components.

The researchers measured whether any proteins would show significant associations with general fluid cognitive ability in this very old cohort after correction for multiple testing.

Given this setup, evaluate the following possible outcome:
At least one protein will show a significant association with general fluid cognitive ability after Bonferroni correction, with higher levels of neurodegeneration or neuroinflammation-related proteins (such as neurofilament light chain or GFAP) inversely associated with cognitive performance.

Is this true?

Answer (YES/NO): NO